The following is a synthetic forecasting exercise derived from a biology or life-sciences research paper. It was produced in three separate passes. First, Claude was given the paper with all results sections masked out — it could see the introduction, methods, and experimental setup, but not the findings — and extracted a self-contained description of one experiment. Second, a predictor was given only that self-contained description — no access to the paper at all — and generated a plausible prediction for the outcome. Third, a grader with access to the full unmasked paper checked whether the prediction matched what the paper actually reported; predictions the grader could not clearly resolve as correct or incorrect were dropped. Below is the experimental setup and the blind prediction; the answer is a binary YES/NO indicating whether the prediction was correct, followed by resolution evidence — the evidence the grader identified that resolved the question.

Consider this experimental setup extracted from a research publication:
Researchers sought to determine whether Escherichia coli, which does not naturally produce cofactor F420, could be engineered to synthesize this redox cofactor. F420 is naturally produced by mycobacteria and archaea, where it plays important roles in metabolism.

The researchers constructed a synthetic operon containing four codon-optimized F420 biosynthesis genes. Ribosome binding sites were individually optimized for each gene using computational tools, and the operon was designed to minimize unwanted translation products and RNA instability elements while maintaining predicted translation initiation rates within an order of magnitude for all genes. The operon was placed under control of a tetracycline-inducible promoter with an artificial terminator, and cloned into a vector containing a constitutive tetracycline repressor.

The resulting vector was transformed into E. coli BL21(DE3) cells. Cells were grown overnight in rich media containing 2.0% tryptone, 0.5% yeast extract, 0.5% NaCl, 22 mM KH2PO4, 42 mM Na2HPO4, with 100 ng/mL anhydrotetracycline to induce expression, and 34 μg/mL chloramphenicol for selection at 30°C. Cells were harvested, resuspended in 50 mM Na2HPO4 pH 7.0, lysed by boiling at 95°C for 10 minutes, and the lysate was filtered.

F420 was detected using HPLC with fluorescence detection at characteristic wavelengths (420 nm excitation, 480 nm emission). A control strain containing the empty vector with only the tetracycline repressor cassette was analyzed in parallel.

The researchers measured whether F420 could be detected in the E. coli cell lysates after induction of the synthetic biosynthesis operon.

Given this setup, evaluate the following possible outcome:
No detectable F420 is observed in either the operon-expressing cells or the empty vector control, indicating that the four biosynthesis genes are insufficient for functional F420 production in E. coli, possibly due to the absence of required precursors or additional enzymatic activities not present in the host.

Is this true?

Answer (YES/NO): NO